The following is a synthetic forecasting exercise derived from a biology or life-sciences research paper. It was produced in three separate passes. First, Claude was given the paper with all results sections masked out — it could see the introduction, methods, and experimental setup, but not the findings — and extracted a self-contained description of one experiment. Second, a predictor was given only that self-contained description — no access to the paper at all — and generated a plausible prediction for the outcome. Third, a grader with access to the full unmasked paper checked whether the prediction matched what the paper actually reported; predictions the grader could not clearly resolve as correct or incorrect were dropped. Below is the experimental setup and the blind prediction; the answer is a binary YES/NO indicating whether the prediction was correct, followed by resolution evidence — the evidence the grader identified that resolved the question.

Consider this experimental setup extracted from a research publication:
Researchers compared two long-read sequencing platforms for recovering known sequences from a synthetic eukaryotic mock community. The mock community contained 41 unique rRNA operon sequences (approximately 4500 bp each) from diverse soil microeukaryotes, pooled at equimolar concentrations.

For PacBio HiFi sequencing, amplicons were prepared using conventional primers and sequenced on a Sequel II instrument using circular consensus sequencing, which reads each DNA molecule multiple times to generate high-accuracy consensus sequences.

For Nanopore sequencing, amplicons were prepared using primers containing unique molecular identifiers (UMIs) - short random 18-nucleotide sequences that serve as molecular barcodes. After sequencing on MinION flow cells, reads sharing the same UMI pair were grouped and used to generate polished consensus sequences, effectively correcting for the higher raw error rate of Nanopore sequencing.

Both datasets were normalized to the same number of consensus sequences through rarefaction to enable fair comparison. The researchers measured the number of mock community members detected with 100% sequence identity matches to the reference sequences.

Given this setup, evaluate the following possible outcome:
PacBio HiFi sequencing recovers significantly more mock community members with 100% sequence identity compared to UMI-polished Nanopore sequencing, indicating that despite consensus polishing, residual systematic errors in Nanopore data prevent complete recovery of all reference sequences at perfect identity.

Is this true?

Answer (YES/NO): NO